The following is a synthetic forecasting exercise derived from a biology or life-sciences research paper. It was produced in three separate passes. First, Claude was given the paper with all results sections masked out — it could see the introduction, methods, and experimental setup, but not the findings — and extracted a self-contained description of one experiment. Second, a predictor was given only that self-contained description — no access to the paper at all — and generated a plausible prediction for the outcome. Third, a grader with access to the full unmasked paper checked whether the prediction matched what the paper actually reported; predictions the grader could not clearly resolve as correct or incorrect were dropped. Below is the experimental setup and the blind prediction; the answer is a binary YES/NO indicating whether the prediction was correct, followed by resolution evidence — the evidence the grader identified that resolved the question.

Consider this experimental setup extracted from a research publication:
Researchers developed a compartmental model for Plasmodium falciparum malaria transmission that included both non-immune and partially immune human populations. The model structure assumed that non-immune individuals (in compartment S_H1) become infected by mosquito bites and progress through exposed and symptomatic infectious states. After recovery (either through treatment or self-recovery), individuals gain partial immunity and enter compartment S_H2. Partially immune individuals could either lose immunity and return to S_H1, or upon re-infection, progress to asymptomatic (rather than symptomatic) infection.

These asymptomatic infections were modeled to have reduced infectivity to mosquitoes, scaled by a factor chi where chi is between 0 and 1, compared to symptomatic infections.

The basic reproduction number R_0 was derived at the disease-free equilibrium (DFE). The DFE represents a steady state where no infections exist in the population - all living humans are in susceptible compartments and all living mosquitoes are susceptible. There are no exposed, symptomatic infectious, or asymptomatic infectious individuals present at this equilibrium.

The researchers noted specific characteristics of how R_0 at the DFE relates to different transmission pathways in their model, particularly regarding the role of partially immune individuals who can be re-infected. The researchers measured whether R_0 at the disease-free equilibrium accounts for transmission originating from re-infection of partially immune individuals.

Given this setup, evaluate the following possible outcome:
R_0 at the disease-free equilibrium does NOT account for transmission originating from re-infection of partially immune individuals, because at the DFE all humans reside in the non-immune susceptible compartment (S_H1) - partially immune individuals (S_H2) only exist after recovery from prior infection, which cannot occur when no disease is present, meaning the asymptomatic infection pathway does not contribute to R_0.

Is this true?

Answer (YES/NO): YES